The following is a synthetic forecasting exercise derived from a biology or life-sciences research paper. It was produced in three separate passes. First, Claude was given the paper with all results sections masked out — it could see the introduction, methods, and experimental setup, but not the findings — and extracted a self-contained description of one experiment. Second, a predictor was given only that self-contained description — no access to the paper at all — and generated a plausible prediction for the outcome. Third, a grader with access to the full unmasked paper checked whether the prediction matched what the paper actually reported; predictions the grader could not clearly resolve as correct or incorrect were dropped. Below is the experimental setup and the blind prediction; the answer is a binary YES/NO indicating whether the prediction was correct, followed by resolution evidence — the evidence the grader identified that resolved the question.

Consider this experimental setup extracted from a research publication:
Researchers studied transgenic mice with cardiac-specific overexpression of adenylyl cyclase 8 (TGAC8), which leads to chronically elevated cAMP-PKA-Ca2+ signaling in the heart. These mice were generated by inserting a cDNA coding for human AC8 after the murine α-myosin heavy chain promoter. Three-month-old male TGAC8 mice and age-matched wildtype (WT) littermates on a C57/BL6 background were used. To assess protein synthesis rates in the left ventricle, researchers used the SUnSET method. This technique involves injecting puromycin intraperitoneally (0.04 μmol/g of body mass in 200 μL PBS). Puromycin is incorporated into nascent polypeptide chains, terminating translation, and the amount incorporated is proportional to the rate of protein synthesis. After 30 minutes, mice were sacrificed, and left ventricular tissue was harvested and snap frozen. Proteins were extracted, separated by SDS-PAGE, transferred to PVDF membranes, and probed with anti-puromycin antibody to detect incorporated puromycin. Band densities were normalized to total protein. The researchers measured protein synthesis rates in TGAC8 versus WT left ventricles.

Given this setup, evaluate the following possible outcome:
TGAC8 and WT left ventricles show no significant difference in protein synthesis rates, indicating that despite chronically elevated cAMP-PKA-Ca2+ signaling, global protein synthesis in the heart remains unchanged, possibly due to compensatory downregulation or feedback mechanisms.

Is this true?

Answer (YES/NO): NO